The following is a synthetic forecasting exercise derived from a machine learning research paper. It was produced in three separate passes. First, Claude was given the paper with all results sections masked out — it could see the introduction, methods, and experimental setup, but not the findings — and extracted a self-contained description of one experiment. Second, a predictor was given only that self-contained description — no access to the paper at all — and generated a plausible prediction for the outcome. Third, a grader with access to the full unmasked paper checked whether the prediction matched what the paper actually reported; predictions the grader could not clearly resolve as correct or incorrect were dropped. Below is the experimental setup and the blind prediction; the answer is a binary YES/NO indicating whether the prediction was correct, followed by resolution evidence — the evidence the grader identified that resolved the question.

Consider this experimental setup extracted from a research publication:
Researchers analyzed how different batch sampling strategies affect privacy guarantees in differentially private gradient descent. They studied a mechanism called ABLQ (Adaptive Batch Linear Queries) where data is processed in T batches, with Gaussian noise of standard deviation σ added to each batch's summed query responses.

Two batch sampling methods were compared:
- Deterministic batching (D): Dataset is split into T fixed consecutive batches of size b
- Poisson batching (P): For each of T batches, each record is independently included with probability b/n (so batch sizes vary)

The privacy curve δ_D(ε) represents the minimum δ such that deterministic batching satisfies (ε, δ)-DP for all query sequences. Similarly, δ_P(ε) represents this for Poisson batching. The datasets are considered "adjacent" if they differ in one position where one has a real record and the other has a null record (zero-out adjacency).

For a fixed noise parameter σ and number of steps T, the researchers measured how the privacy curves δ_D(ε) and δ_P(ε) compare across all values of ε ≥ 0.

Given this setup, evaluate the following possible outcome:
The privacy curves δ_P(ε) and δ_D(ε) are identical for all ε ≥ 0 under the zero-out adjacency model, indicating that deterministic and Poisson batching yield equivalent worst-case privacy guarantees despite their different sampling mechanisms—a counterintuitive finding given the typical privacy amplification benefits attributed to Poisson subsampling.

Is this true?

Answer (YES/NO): NO